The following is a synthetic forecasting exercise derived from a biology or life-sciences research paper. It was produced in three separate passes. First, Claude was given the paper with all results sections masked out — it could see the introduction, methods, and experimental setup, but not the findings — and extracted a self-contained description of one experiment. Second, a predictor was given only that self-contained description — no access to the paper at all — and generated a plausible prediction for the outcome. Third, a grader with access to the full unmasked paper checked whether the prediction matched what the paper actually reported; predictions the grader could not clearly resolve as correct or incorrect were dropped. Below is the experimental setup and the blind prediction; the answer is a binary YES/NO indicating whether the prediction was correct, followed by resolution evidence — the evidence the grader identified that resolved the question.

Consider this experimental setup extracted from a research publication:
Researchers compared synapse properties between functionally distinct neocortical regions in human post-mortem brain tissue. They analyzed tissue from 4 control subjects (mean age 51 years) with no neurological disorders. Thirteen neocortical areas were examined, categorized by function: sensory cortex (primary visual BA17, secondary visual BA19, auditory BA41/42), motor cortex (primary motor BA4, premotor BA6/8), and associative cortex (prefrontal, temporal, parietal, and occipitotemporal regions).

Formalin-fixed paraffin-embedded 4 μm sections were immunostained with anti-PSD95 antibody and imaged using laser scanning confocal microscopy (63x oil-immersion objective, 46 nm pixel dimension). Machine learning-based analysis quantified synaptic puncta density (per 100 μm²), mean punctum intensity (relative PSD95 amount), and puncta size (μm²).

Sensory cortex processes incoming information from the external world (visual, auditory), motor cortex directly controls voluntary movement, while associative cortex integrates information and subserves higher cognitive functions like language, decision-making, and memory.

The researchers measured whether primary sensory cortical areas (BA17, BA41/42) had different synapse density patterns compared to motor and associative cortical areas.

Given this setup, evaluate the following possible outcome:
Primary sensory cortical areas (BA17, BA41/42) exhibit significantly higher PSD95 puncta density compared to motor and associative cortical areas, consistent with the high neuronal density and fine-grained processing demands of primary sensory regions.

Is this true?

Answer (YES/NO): NO